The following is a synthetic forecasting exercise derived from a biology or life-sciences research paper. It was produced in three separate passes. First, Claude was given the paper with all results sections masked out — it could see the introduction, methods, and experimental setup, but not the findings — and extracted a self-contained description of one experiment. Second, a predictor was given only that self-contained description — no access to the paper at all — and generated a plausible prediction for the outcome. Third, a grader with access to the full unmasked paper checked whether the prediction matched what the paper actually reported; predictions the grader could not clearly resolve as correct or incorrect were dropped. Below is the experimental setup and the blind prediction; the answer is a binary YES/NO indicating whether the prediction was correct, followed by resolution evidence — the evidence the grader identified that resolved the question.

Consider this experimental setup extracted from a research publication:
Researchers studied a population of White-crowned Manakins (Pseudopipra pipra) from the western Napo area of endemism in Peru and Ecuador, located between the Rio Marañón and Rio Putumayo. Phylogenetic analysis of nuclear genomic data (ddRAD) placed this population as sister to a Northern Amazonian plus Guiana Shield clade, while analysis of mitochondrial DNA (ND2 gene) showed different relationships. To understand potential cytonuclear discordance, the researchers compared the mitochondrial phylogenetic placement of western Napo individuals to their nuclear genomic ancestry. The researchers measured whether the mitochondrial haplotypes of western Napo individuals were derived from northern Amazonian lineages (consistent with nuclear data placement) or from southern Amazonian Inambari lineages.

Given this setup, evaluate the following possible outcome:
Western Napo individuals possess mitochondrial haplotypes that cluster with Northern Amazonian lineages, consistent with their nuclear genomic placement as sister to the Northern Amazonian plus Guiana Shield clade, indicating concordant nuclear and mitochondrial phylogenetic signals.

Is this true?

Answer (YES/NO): NO